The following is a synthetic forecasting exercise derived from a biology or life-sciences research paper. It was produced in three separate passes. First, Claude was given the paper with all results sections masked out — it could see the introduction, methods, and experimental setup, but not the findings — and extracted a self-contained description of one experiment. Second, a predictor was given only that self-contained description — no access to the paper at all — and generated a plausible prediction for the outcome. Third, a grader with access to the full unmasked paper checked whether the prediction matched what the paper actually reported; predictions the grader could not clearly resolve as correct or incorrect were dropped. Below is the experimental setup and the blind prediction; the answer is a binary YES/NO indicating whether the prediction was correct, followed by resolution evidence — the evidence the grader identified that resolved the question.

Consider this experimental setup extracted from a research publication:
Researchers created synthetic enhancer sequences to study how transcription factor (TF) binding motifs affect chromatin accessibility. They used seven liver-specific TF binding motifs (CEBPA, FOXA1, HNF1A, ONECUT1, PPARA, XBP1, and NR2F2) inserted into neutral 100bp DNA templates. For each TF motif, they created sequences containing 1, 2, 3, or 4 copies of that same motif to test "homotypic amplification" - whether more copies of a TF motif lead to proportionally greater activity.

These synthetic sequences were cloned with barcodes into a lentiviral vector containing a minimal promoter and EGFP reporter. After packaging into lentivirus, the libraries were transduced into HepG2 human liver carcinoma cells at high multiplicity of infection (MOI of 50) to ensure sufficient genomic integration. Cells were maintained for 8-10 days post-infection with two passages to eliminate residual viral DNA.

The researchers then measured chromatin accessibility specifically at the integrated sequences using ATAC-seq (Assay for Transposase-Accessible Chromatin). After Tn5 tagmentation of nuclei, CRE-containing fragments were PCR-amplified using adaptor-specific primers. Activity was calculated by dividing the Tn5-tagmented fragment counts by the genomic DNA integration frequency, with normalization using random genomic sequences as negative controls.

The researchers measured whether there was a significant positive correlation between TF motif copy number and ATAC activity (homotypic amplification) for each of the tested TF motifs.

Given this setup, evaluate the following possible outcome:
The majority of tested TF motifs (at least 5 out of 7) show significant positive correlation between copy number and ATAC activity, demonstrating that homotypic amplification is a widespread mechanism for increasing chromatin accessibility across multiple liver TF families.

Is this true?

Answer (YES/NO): NO